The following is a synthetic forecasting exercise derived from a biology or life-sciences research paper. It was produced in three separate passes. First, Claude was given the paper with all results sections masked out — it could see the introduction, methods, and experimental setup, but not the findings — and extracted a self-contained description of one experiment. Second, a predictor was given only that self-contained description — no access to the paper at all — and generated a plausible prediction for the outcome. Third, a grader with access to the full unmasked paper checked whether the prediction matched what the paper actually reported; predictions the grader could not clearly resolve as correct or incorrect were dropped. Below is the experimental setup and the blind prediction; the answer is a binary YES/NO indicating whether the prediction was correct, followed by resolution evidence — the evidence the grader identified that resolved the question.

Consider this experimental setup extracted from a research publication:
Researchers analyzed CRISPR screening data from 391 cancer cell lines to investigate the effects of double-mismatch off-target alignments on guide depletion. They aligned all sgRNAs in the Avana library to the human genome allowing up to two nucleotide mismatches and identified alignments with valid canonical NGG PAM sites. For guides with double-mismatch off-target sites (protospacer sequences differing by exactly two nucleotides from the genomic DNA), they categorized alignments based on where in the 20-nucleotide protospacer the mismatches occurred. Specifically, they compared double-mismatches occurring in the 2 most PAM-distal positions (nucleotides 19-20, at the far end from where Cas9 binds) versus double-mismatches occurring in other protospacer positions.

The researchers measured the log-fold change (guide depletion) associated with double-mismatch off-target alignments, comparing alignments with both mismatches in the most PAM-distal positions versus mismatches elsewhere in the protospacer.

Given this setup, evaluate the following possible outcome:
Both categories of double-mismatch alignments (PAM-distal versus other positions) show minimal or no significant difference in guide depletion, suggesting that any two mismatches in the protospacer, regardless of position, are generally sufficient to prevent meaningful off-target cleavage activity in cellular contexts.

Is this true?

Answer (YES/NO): NO